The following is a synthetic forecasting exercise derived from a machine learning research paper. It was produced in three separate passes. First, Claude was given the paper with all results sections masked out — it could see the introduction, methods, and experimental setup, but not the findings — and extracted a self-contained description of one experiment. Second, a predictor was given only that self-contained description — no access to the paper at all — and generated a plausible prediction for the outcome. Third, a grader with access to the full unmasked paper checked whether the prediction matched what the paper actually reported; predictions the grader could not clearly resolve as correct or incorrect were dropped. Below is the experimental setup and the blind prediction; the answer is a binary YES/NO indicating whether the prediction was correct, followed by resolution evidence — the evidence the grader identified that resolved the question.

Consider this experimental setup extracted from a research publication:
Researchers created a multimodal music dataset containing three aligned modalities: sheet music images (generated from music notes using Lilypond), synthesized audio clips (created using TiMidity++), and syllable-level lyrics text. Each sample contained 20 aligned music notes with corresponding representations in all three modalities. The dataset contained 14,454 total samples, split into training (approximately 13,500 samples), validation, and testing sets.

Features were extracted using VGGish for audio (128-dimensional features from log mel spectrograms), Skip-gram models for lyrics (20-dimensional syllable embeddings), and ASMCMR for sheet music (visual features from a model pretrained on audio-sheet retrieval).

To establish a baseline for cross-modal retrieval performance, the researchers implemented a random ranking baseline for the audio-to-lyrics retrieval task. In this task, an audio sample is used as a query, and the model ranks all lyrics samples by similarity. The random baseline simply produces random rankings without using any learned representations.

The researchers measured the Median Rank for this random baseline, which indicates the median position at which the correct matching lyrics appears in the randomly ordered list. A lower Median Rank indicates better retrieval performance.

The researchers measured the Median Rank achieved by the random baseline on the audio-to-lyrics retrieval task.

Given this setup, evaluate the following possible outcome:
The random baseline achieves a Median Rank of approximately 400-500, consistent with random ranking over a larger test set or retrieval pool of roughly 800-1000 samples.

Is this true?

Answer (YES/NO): NO